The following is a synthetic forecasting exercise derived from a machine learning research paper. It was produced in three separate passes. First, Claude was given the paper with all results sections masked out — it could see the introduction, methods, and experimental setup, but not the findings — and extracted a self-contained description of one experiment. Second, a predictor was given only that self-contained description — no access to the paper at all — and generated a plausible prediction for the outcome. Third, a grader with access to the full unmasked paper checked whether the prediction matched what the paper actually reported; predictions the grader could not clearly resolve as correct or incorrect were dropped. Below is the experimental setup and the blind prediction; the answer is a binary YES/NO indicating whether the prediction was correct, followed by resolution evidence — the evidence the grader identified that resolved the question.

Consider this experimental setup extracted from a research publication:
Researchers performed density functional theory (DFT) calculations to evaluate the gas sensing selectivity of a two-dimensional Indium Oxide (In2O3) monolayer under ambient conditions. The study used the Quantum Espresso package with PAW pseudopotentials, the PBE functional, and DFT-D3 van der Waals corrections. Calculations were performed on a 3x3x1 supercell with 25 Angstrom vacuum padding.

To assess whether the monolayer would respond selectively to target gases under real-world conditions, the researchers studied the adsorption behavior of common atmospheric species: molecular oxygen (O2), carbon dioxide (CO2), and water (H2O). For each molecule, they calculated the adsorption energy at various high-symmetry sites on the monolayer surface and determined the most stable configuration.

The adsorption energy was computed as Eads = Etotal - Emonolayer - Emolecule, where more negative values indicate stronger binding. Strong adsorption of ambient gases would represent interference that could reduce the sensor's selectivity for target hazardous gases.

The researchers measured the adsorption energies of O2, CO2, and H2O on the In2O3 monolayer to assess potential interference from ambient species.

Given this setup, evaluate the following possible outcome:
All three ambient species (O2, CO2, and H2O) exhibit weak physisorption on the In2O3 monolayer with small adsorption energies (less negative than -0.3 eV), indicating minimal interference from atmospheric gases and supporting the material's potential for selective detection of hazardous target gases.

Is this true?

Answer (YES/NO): NO